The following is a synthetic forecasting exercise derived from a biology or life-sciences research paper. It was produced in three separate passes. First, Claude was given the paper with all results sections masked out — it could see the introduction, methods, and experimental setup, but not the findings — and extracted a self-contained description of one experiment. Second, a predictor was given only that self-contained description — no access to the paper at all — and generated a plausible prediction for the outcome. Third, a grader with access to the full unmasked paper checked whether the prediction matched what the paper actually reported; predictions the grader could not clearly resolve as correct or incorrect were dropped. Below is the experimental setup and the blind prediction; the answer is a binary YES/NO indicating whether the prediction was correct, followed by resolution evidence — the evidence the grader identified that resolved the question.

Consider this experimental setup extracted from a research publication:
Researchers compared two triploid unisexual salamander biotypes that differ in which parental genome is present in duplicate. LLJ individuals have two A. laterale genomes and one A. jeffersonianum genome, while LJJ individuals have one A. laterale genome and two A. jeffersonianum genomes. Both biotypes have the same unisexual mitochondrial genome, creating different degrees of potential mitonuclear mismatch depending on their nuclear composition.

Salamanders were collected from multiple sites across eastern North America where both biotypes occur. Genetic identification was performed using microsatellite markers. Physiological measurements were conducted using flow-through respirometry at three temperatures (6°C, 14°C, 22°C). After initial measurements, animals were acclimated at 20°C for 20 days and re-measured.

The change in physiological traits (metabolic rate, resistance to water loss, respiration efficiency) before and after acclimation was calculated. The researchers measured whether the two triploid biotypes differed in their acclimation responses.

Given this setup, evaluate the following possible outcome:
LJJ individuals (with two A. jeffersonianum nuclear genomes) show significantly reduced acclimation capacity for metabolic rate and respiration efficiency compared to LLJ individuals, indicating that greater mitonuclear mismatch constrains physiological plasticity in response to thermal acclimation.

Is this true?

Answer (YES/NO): NO